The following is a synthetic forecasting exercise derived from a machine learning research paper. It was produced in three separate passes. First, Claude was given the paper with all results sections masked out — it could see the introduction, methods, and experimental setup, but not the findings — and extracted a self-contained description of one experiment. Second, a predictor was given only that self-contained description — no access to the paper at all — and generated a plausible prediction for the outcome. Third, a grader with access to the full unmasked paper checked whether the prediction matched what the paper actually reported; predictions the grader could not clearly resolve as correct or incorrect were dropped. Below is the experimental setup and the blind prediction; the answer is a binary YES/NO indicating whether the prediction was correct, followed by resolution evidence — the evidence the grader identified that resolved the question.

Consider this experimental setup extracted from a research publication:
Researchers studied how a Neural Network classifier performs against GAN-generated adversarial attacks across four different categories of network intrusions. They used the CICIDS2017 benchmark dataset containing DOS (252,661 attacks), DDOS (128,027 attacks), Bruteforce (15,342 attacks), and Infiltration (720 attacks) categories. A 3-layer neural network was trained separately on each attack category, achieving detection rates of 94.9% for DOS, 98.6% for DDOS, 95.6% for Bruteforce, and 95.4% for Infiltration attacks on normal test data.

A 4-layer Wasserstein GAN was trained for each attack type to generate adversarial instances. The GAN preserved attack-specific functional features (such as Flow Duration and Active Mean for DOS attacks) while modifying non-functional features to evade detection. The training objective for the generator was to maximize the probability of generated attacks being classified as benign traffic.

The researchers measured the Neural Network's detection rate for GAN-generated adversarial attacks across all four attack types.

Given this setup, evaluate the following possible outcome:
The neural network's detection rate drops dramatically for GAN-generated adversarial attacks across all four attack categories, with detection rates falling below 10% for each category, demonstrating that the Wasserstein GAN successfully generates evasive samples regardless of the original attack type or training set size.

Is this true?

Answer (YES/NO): NO